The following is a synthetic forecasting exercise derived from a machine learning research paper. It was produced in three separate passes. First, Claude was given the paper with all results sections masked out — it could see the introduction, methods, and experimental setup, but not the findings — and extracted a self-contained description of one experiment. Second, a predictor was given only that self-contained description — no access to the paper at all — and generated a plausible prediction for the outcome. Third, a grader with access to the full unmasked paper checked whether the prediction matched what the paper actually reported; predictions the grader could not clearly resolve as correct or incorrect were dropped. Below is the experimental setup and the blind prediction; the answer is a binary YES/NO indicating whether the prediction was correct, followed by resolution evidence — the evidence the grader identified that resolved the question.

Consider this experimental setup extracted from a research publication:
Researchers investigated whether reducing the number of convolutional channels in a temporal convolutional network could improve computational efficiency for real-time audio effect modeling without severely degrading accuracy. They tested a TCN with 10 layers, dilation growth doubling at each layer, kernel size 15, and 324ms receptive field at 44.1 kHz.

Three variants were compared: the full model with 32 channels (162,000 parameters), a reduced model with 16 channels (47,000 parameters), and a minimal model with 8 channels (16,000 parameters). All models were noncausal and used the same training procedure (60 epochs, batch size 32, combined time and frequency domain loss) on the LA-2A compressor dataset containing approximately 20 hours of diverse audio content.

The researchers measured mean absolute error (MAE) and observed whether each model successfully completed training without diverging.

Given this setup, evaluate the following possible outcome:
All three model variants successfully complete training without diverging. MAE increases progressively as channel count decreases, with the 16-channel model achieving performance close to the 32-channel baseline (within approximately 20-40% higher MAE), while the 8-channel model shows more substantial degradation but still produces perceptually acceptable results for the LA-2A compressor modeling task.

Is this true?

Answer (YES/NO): NO